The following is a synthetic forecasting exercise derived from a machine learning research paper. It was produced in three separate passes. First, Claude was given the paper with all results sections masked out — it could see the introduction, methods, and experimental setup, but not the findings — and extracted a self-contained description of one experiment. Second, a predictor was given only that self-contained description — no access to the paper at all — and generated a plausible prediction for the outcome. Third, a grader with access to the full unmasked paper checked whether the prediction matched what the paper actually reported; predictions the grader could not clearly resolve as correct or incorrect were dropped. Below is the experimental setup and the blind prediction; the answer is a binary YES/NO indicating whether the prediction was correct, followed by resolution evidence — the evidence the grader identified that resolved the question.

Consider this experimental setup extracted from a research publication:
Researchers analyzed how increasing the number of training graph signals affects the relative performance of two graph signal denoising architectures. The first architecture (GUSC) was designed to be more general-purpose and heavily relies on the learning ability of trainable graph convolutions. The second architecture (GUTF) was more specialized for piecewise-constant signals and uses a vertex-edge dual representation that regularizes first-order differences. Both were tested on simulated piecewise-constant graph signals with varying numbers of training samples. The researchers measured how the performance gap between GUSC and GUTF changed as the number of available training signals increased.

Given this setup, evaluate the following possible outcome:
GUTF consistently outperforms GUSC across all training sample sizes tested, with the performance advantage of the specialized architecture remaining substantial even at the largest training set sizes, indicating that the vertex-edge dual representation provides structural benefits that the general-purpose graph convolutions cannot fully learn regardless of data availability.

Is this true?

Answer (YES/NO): NO